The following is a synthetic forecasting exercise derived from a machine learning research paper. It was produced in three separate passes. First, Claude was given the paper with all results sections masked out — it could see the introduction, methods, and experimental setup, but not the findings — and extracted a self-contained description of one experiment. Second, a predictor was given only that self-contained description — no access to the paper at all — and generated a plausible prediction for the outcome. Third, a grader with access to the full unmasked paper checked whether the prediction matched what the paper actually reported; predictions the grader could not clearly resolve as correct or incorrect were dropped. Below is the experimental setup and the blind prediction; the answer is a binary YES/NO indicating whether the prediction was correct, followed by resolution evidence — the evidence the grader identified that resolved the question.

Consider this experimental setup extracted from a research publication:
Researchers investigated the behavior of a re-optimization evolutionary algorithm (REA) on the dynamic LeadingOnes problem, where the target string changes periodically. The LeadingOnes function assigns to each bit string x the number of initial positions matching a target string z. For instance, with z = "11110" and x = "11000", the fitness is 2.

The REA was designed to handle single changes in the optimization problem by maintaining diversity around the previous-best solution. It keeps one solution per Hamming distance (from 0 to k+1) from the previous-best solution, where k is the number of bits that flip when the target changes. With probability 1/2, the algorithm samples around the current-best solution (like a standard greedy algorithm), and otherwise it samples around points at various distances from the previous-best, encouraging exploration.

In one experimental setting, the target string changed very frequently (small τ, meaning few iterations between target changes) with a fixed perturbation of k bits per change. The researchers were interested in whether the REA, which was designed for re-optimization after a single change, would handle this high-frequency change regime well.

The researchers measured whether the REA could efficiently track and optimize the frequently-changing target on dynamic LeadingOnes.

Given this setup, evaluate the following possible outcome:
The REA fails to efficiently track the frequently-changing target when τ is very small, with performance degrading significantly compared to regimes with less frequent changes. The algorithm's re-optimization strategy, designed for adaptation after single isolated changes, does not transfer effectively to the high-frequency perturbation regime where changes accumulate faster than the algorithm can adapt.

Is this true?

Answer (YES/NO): YES